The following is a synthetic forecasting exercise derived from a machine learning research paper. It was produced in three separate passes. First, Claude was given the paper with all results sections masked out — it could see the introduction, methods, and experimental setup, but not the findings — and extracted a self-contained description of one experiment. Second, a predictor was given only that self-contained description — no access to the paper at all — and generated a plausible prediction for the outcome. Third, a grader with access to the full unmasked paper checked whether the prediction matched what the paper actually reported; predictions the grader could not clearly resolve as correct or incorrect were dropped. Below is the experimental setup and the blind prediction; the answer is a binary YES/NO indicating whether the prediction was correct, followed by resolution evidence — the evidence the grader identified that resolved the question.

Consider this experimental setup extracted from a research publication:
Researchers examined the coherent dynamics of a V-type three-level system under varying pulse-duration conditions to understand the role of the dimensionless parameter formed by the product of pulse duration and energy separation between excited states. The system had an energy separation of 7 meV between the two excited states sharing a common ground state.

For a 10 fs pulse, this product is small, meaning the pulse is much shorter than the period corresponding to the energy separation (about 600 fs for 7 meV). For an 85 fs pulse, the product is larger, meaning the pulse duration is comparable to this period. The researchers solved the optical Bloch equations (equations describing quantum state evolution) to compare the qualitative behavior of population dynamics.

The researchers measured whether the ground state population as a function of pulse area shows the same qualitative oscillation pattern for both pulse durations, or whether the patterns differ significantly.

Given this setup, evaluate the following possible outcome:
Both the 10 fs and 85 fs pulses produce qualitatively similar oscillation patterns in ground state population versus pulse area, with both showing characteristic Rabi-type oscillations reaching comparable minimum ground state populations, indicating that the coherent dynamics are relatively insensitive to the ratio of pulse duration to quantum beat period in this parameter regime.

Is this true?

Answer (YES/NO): NO